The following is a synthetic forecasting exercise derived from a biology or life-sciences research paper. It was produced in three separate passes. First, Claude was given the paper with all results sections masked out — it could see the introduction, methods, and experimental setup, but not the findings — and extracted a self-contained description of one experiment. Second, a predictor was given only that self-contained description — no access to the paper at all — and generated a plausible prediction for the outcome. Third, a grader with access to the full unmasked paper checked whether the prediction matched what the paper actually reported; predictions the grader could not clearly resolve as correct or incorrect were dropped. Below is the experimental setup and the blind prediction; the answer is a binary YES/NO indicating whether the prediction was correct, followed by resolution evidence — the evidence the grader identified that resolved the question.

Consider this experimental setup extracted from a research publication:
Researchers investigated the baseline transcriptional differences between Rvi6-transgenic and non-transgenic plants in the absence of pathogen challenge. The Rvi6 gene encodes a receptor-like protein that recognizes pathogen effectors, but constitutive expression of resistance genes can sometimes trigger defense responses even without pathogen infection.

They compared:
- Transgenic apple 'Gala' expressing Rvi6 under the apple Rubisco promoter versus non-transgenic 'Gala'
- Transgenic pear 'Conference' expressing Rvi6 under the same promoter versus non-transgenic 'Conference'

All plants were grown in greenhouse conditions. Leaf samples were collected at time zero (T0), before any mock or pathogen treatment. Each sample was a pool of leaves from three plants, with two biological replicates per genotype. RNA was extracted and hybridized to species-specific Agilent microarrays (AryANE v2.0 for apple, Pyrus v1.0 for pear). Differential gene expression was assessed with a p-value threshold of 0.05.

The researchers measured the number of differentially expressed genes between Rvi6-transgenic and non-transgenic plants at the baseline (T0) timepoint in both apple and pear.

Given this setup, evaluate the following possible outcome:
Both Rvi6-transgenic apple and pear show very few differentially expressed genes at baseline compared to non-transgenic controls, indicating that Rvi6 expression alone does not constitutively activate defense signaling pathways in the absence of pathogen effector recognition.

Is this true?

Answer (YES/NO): NO